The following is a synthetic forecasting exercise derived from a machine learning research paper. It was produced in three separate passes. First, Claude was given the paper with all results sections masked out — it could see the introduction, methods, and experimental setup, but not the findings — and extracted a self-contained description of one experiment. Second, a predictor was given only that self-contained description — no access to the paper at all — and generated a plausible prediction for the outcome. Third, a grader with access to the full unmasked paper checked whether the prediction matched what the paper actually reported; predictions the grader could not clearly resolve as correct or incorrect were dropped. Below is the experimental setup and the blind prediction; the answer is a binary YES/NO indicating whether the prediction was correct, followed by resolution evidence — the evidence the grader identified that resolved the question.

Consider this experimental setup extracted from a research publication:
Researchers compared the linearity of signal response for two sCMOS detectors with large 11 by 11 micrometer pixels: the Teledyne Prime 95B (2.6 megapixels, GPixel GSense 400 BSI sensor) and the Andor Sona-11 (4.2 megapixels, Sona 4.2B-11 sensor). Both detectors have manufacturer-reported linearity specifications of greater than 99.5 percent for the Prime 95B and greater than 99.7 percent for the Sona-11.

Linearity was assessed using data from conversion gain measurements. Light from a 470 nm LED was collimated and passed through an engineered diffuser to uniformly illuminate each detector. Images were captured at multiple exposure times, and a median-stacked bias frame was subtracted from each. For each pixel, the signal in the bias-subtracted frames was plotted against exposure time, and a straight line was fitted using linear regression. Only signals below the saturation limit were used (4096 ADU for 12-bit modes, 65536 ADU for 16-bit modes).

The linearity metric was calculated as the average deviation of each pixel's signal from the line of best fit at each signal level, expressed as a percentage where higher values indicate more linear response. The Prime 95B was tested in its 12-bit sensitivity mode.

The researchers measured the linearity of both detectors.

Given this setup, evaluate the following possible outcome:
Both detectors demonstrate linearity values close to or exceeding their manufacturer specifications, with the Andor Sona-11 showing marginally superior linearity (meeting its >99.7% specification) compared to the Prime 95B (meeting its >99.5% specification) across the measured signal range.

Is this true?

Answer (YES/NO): NO